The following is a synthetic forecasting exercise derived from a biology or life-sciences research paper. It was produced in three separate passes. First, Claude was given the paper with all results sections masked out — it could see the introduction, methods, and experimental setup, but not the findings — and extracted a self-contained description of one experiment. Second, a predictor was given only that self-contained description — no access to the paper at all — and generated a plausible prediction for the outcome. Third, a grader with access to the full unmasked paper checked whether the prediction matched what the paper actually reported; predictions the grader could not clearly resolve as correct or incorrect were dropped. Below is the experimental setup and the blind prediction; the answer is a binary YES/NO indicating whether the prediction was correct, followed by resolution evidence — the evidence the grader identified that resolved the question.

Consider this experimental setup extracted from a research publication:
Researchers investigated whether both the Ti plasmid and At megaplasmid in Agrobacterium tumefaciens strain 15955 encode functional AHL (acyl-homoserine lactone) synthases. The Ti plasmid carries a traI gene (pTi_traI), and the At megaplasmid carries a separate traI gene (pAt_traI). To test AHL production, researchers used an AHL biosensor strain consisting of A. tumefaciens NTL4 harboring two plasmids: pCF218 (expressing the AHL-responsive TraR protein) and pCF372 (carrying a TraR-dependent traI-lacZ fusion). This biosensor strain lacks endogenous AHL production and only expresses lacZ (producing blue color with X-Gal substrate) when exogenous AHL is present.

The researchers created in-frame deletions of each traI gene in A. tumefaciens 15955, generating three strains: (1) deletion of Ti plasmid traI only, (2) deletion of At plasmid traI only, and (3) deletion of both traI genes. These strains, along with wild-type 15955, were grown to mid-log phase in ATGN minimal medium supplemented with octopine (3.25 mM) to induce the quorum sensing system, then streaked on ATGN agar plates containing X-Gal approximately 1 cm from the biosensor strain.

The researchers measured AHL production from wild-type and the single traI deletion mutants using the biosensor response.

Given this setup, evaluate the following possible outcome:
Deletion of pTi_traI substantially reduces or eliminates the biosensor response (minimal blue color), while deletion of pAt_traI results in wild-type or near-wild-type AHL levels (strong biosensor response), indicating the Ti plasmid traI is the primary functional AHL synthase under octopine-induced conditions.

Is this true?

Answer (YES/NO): NO